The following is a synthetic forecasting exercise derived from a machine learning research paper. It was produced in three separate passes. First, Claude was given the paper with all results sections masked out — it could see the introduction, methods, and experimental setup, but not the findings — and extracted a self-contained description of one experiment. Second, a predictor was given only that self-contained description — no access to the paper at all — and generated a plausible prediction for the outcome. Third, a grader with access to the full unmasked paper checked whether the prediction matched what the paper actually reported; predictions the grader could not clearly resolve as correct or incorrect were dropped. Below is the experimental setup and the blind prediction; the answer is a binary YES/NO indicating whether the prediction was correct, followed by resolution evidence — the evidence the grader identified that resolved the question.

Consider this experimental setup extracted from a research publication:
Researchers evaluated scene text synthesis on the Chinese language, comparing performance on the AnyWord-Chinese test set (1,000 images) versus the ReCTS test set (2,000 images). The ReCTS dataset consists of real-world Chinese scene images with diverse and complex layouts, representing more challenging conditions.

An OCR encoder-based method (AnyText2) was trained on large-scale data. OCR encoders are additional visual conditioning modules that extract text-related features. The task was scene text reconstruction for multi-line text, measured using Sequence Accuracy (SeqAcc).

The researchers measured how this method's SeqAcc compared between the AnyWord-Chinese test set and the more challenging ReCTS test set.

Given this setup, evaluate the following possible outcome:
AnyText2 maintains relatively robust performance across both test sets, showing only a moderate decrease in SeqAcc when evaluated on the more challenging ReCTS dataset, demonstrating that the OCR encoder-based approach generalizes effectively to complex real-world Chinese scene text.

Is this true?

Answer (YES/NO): NO